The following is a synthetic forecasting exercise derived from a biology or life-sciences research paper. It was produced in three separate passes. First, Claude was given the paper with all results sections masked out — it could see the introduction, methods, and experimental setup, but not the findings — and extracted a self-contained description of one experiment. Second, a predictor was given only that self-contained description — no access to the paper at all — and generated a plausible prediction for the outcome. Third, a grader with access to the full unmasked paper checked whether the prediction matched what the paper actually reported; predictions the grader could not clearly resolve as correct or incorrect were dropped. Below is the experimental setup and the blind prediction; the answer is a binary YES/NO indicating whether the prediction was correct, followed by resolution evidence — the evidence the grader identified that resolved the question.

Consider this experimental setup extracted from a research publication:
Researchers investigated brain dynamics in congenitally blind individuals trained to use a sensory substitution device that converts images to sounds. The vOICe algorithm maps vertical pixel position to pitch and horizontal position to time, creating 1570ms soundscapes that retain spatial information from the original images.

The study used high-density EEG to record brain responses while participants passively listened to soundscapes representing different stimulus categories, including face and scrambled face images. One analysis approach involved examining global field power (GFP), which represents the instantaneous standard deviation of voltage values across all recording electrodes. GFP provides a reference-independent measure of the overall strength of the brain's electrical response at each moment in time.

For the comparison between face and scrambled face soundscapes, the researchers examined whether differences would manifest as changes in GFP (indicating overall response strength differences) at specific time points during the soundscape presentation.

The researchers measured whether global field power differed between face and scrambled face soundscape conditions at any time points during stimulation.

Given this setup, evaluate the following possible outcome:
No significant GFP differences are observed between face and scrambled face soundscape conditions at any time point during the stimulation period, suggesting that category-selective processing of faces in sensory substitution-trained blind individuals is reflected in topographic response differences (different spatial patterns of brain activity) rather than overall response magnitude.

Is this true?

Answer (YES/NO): YES